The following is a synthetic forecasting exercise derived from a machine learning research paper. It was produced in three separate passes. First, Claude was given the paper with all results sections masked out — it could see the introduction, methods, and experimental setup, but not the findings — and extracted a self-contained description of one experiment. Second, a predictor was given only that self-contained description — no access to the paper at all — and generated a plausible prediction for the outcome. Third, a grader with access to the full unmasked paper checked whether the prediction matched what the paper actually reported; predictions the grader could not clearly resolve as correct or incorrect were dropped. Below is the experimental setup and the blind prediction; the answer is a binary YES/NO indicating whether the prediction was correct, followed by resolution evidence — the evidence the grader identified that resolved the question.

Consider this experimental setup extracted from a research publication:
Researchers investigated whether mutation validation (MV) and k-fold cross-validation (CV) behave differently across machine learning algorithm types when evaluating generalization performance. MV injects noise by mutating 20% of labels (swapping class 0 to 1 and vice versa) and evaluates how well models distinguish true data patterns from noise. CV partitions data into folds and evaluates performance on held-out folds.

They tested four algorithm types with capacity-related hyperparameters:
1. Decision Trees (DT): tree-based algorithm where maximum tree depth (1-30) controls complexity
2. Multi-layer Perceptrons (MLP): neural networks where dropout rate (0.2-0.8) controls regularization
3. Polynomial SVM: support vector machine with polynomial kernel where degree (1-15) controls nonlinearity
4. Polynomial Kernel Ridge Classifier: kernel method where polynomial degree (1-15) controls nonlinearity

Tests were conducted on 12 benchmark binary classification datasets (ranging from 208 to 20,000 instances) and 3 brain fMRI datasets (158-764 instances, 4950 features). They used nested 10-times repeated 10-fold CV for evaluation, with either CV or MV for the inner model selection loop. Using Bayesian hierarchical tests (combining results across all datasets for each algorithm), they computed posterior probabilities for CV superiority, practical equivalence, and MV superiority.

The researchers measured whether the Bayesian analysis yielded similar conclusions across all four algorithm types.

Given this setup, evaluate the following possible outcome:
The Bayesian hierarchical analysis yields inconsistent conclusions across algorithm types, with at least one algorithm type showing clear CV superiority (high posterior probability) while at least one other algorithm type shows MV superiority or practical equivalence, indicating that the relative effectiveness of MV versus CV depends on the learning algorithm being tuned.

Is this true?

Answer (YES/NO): NO